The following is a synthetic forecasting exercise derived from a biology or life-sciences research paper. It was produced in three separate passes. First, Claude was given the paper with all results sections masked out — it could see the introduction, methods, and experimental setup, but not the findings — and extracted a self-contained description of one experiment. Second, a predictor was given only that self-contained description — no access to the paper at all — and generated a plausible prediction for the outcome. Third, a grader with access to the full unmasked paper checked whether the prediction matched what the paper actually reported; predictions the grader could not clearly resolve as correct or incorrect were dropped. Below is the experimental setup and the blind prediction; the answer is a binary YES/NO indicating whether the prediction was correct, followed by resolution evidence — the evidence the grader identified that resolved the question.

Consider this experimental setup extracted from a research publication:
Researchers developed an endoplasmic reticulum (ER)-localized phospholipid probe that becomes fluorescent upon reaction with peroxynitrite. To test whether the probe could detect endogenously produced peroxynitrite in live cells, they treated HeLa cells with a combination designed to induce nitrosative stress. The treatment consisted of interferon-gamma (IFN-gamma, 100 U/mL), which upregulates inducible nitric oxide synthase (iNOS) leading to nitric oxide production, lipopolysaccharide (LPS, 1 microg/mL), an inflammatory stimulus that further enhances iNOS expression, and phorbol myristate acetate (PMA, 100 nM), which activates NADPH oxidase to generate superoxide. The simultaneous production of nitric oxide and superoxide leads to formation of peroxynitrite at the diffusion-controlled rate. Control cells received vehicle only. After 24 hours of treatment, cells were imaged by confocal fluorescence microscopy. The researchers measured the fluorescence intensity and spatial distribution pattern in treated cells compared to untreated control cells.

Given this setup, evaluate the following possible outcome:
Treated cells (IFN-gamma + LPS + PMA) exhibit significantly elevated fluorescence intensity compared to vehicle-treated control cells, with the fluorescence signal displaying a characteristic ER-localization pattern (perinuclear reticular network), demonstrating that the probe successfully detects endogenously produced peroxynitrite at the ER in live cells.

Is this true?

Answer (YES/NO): YES